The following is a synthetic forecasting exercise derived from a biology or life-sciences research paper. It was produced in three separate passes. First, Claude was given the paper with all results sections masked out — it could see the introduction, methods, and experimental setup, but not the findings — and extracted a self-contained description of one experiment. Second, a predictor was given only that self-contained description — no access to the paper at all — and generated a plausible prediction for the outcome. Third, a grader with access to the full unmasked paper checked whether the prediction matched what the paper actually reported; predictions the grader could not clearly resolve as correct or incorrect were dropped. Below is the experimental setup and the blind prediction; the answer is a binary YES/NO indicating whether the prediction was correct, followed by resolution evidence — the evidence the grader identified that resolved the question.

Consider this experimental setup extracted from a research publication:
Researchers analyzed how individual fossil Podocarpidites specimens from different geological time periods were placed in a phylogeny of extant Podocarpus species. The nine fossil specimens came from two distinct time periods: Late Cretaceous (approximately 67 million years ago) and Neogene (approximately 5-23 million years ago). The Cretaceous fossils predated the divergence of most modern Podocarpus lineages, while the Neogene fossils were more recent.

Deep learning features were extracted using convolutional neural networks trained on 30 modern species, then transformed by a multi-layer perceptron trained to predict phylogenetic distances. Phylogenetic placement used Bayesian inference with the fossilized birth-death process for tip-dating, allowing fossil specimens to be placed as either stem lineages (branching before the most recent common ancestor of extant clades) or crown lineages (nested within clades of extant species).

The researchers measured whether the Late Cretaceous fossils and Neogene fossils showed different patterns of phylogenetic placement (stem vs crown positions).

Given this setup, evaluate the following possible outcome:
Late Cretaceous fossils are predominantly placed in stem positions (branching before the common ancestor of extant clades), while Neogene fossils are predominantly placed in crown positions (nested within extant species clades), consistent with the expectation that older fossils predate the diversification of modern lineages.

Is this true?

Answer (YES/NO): NO